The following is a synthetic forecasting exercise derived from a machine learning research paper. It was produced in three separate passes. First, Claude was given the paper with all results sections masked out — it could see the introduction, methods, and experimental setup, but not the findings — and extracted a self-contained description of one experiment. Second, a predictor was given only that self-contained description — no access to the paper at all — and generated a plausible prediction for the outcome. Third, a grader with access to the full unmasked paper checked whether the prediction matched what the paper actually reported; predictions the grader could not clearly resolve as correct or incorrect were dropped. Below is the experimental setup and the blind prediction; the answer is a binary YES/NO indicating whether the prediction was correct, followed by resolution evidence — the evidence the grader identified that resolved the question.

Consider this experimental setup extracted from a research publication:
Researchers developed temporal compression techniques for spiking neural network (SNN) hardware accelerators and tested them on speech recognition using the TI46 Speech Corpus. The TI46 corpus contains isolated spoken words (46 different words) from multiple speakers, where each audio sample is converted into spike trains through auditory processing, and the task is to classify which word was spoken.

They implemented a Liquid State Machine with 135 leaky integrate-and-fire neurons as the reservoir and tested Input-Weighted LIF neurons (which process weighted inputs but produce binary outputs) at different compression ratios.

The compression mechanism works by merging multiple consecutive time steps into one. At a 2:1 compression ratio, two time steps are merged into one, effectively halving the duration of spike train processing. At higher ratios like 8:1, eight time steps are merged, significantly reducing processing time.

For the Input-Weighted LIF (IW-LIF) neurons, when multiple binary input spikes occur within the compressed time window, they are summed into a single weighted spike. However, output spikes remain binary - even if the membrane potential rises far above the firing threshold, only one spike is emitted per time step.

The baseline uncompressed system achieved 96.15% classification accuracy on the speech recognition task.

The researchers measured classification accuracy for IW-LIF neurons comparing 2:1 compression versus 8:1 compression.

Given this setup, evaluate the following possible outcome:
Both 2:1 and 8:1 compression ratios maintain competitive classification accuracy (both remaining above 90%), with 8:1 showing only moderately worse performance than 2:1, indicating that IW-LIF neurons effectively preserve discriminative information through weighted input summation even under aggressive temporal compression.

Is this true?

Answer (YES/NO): NO